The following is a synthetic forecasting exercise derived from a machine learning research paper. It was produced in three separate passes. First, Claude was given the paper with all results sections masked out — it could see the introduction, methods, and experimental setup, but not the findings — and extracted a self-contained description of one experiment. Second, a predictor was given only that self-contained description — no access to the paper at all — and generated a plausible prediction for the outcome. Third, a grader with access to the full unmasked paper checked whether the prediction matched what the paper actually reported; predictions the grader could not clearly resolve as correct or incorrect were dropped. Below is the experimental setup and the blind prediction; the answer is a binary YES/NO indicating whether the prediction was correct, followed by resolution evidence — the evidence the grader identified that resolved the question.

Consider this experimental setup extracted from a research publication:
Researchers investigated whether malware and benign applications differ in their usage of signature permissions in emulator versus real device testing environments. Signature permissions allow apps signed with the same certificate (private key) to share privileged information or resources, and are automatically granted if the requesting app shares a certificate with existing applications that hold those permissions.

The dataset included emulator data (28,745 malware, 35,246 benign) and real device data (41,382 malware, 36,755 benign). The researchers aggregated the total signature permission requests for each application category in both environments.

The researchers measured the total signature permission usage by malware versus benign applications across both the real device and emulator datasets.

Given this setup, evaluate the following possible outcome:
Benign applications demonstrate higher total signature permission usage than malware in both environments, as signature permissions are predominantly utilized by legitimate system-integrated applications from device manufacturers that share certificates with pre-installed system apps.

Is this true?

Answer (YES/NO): NO